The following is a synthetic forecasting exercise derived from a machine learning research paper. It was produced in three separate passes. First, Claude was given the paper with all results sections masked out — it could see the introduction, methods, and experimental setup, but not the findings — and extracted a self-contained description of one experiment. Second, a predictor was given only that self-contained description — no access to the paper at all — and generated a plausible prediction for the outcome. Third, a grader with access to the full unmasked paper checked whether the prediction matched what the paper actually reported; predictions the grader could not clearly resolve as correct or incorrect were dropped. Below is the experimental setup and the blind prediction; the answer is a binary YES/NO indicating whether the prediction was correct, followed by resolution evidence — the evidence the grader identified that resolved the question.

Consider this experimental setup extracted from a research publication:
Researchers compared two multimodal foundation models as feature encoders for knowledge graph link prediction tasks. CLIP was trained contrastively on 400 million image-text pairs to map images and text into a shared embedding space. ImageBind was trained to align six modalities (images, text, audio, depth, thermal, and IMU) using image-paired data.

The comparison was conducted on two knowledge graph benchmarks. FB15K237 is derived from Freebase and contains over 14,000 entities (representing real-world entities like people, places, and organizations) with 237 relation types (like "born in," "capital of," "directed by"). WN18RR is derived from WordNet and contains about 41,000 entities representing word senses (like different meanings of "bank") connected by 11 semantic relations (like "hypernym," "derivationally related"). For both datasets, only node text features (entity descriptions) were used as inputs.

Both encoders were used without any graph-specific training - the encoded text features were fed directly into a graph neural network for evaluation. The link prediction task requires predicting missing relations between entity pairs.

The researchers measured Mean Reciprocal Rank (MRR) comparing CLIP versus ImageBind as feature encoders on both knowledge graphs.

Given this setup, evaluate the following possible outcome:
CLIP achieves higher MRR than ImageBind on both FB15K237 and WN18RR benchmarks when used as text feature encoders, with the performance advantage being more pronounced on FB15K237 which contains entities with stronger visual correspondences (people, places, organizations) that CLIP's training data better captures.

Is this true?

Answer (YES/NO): YES